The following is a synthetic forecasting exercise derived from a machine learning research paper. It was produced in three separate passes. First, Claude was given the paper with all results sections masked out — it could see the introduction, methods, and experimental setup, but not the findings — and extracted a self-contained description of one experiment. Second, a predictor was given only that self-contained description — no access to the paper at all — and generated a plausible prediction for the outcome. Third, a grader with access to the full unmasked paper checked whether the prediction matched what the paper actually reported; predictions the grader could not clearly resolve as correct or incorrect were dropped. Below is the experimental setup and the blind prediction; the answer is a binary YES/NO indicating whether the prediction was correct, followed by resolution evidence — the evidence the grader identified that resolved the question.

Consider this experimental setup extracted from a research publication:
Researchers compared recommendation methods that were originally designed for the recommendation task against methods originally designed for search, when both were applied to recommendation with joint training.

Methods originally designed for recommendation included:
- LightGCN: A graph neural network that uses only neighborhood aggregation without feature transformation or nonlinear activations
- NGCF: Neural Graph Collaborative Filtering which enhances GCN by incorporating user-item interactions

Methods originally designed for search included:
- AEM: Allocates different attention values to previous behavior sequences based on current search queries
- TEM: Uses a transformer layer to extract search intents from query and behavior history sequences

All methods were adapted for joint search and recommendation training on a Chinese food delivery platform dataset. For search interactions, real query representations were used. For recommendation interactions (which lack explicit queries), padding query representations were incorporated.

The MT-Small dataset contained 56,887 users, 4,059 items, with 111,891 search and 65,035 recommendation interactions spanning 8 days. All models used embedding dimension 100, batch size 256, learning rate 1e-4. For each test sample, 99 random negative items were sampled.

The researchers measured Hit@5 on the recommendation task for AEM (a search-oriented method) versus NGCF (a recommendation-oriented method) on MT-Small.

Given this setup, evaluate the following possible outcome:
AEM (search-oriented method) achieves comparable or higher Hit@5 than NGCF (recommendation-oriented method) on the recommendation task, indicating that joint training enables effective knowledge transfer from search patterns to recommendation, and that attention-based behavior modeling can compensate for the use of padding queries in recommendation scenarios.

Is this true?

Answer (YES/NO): NO